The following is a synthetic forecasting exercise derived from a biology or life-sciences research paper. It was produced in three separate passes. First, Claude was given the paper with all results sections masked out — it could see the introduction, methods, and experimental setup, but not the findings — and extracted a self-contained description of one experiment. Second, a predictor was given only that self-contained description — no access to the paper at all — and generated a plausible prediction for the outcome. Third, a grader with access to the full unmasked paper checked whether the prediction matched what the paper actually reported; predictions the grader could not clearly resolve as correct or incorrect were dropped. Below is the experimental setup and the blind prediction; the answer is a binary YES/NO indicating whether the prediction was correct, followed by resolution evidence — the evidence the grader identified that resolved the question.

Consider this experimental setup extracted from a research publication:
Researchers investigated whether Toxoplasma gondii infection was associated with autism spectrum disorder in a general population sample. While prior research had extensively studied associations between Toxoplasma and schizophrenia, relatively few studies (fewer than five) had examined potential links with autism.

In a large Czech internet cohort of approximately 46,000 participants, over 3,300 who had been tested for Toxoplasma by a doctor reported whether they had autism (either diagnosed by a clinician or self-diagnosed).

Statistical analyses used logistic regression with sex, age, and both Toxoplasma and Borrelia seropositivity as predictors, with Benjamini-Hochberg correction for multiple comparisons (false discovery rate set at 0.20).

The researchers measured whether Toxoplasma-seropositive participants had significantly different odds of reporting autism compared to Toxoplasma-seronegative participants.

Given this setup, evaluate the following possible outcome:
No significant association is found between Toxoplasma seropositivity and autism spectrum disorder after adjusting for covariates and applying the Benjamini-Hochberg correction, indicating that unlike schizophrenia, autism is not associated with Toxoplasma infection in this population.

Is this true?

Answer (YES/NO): NO